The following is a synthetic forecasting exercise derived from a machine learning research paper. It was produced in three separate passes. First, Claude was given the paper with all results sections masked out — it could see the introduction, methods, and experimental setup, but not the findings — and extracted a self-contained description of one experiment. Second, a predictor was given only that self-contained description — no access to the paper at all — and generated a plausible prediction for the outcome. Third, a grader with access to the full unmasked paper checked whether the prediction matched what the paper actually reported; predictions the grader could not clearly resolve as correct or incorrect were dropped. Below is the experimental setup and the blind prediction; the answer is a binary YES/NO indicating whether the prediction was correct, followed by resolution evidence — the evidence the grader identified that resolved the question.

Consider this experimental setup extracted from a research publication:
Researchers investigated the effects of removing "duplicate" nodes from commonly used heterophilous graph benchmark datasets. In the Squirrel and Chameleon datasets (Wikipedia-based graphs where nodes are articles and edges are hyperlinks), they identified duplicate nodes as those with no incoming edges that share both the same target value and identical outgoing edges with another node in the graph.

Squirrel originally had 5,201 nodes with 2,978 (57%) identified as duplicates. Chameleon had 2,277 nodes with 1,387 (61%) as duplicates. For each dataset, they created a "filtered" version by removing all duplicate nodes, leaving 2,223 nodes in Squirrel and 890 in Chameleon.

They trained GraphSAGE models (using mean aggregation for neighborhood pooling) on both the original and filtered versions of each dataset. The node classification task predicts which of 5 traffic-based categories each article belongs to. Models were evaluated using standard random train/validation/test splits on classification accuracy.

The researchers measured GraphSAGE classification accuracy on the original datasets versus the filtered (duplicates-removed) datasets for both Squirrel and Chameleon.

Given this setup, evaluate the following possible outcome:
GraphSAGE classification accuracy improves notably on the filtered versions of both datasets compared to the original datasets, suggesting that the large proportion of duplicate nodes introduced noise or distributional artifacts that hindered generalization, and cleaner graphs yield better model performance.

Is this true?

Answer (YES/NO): NO